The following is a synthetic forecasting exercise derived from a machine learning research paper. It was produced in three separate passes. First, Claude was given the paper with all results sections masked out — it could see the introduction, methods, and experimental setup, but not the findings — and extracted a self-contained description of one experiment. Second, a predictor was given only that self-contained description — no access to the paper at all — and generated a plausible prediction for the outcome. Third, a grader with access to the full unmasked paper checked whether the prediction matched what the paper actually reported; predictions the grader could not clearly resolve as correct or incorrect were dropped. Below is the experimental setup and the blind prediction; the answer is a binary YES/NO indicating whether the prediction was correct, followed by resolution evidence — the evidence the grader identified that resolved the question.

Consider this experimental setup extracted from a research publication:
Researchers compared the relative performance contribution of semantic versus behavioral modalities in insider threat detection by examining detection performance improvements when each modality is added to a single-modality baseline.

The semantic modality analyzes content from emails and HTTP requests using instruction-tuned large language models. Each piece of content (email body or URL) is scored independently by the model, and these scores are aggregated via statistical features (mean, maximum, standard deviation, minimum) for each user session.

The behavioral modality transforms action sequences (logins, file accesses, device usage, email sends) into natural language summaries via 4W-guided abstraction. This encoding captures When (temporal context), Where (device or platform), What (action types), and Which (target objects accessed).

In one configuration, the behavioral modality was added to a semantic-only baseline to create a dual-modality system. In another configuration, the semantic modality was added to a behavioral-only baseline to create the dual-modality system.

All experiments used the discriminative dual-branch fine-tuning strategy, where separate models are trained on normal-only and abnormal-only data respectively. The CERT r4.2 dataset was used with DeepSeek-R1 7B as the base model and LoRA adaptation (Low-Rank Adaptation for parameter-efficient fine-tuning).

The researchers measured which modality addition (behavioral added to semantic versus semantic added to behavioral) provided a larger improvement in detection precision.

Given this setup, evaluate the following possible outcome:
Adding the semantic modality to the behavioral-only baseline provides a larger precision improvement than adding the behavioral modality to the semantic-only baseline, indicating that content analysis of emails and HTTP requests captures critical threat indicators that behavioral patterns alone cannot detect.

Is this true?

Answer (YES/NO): YES